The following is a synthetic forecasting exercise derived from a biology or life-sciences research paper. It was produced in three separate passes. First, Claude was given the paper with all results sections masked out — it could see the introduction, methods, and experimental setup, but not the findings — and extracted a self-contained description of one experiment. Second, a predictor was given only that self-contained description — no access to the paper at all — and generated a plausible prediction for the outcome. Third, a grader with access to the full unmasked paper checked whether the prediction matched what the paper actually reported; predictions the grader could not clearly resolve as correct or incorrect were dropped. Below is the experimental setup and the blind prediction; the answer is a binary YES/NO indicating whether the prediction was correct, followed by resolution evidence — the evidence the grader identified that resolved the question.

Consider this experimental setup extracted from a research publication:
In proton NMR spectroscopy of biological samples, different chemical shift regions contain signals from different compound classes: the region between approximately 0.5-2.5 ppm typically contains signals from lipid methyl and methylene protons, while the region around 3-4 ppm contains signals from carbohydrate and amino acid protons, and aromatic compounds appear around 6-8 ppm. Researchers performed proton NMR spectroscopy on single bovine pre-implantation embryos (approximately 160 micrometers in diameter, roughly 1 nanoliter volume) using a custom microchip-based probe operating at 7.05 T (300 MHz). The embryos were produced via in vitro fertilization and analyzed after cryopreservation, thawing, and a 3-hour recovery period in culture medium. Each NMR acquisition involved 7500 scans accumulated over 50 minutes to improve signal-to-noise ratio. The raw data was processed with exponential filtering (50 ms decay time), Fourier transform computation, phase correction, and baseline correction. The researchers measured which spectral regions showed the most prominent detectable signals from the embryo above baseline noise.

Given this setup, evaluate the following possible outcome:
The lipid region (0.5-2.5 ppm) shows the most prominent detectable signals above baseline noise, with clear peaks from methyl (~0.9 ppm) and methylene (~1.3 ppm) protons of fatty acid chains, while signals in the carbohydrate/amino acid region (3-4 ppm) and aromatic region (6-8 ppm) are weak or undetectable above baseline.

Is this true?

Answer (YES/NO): YES